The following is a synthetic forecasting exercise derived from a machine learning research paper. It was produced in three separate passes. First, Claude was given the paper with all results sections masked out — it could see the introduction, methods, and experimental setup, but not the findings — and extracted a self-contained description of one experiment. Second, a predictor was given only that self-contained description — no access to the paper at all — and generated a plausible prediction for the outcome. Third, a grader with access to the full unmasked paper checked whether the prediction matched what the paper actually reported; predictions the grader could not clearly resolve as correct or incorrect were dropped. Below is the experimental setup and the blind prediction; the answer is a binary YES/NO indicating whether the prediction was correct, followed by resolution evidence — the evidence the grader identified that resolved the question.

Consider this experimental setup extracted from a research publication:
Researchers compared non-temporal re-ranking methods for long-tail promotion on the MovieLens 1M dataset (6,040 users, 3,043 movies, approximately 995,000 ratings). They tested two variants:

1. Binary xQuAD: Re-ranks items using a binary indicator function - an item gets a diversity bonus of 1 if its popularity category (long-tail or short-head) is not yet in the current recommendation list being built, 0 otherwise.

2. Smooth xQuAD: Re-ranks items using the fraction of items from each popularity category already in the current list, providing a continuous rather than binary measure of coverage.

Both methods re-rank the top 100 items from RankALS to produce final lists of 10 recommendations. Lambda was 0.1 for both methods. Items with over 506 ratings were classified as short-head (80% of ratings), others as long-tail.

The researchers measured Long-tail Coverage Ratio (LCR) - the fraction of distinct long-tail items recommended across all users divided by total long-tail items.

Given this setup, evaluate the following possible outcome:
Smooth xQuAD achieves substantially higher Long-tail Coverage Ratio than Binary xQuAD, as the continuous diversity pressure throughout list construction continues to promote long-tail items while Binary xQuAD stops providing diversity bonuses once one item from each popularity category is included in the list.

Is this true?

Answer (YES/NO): NO